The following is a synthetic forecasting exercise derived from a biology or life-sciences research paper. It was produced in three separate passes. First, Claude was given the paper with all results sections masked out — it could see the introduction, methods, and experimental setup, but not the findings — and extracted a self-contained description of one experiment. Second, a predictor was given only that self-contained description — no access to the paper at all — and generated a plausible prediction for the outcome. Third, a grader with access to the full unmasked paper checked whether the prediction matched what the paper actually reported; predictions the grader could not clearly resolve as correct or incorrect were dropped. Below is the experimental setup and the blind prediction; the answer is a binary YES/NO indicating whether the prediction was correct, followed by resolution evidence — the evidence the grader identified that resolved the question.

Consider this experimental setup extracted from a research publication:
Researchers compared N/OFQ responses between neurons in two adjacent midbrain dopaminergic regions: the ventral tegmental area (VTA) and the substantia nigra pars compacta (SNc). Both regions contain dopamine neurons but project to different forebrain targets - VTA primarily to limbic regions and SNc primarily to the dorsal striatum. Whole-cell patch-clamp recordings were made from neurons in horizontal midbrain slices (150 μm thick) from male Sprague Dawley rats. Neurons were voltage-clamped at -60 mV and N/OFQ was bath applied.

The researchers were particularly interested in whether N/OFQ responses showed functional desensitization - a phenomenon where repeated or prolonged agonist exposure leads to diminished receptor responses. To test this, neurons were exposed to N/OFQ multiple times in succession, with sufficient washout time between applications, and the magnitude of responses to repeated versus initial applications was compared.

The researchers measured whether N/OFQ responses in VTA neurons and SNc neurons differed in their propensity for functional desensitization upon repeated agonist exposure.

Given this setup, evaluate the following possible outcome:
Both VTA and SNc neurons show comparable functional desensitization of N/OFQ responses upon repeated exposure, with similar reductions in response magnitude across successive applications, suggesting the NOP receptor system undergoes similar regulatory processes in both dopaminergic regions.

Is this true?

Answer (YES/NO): NO